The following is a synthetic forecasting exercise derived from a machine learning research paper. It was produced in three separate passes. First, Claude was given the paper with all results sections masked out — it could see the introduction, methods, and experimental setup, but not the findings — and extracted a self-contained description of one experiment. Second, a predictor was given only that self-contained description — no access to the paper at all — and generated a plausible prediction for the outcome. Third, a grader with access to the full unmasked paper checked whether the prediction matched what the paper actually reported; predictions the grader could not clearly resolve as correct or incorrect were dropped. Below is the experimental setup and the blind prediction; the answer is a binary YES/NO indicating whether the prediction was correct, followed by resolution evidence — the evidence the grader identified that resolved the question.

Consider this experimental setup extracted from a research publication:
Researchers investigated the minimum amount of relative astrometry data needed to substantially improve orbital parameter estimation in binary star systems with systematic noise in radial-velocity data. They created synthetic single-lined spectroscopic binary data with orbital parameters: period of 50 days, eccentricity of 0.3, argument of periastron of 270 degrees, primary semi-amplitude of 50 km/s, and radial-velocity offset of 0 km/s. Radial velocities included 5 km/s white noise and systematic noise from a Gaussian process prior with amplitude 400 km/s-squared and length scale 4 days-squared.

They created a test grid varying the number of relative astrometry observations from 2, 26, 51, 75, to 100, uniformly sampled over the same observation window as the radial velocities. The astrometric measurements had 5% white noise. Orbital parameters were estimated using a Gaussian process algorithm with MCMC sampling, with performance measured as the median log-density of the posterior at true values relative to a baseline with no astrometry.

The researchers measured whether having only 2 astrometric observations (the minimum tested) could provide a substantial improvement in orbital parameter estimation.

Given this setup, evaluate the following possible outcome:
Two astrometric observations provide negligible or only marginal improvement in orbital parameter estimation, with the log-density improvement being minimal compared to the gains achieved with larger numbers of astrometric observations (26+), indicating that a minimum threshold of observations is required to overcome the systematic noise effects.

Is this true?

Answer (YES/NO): NO